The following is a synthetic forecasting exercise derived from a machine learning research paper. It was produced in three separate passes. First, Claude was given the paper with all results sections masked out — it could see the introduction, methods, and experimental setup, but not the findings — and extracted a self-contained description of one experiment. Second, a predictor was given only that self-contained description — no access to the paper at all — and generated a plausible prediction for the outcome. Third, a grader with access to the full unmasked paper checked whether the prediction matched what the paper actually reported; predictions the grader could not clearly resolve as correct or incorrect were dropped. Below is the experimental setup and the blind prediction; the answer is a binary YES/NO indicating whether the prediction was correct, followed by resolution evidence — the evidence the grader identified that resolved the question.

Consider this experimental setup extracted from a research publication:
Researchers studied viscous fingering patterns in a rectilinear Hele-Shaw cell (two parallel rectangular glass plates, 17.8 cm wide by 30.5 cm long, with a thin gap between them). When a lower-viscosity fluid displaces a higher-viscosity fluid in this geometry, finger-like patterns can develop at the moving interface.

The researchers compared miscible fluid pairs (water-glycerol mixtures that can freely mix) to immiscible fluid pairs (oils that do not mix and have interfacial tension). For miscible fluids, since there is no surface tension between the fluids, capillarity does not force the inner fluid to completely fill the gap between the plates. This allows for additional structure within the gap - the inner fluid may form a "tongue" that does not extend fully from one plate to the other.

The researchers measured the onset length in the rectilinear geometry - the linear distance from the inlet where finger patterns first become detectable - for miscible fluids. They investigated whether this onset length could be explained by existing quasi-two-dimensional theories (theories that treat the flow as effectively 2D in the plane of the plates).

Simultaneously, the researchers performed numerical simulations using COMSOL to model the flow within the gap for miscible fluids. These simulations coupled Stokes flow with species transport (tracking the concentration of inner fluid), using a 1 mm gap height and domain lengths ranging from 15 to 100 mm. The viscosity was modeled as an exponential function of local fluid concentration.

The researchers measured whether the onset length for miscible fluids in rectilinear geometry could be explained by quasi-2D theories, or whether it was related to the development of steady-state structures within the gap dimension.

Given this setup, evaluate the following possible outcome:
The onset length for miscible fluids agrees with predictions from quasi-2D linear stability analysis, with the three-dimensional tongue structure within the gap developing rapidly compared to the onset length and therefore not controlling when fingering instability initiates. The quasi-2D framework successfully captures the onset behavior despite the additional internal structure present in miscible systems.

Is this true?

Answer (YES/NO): NO